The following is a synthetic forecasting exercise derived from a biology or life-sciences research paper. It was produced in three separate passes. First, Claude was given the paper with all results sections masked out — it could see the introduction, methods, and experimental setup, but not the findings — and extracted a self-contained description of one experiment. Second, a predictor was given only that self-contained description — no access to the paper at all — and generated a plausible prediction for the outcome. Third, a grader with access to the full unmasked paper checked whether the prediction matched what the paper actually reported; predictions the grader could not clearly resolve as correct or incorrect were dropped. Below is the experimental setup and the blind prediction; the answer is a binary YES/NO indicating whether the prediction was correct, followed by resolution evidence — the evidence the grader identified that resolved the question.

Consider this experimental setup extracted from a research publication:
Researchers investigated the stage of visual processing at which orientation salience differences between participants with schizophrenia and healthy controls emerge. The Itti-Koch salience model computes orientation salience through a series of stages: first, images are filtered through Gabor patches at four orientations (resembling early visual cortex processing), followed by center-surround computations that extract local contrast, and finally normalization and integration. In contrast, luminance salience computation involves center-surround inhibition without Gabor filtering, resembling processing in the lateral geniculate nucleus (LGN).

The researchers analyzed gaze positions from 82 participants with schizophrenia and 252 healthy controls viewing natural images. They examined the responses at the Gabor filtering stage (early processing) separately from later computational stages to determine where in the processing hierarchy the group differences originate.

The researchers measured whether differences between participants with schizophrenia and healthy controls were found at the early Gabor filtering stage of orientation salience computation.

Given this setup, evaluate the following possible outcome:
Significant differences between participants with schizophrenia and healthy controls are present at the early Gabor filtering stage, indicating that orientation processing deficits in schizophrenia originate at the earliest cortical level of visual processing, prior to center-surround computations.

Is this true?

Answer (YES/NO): YES